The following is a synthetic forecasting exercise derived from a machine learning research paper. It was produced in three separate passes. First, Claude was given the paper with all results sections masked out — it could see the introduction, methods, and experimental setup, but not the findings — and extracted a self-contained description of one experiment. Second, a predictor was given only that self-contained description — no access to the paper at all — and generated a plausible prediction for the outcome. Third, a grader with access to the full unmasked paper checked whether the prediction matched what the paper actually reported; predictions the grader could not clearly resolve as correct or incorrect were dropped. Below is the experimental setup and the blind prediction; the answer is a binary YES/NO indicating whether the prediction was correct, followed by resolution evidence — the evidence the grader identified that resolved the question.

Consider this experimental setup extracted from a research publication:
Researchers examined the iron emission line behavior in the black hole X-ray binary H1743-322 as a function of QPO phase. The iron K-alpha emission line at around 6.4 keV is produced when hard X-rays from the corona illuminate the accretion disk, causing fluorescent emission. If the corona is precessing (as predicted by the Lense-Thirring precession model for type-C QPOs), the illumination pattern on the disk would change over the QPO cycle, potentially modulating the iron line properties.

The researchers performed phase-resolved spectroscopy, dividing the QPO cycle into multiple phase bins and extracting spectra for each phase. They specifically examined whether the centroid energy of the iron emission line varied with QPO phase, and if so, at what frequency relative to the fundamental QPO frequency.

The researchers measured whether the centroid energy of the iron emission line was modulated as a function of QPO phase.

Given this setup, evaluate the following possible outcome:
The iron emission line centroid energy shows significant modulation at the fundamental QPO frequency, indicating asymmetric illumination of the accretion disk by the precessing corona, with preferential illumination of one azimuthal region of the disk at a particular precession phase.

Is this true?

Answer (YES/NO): NO